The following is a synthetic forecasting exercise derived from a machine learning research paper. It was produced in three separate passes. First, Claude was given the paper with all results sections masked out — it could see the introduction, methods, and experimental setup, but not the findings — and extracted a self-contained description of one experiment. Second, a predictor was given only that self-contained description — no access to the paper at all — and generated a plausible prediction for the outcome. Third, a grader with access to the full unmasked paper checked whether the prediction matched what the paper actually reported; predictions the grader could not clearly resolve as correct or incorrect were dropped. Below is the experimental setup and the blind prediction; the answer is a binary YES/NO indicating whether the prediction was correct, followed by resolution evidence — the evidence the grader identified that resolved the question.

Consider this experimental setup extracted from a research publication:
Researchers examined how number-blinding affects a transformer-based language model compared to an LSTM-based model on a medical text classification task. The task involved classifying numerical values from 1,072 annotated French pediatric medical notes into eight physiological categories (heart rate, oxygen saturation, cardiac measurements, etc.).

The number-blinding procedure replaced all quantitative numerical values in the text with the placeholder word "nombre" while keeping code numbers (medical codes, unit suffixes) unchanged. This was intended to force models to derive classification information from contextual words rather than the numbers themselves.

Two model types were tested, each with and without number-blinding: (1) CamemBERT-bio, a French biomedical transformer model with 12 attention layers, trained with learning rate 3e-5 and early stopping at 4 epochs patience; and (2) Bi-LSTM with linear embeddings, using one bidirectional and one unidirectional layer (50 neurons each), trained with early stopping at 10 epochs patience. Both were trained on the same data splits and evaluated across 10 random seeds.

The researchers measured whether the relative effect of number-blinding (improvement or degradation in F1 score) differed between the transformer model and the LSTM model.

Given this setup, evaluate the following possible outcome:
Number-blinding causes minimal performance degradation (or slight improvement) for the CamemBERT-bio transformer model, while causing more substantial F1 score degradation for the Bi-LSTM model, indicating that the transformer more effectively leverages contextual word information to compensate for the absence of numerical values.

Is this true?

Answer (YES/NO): NO